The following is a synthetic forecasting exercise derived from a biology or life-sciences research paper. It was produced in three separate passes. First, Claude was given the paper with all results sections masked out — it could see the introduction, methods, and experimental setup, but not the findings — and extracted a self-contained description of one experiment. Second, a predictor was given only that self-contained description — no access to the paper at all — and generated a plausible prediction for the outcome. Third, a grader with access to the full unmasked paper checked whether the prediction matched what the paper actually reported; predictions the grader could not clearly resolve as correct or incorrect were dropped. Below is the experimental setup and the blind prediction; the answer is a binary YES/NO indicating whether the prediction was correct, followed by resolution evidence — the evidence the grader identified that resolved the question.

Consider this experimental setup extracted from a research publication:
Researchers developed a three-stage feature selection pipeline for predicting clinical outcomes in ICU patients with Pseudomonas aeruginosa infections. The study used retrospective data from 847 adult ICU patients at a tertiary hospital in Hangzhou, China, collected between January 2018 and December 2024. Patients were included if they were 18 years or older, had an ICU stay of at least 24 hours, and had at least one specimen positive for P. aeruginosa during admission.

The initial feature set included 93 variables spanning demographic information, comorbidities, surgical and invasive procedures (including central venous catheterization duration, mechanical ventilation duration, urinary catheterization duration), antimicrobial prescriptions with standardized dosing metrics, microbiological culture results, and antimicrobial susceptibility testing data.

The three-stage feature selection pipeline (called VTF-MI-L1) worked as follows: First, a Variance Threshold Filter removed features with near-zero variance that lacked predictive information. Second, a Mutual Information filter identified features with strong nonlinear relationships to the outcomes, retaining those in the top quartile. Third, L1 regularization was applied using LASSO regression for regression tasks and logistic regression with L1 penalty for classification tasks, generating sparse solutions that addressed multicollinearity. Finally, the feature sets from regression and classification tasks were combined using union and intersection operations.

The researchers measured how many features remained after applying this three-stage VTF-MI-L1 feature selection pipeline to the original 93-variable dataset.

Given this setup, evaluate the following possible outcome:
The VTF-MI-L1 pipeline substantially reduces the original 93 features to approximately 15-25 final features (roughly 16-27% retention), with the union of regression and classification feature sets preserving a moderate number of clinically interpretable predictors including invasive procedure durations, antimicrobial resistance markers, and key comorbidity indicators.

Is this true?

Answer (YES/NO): NO